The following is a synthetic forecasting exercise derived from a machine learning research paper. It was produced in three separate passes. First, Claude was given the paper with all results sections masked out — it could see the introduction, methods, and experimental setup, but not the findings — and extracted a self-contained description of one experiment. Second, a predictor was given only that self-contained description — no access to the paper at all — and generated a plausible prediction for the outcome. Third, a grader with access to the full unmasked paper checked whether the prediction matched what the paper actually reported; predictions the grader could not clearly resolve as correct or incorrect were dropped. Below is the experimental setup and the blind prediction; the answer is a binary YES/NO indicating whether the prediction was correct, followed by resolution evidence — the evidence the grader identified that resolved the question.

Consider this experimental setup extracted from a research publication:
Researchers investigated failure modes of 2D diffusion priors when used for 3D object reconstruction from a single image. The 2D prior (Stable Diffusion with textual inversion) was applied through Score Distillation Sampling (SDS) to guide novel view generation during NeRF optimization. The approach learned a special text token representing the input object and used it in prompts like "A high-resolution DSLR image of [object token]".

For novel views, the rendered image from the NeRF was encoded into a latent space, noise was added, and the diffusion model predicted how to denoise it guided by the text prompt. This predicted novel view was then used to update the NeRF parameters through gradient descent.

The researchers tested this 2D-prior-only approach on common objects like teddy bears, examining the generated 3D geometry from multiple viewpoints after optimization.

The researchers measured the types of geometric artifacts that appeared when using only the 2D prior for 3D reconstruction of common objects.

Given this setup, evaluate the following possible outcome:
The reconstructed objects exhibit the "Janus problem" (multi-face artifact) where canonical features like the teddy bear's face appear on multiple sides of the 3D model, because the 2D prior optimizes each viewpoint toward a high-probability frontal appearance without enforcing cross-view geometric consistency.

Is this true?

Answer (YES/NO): YES